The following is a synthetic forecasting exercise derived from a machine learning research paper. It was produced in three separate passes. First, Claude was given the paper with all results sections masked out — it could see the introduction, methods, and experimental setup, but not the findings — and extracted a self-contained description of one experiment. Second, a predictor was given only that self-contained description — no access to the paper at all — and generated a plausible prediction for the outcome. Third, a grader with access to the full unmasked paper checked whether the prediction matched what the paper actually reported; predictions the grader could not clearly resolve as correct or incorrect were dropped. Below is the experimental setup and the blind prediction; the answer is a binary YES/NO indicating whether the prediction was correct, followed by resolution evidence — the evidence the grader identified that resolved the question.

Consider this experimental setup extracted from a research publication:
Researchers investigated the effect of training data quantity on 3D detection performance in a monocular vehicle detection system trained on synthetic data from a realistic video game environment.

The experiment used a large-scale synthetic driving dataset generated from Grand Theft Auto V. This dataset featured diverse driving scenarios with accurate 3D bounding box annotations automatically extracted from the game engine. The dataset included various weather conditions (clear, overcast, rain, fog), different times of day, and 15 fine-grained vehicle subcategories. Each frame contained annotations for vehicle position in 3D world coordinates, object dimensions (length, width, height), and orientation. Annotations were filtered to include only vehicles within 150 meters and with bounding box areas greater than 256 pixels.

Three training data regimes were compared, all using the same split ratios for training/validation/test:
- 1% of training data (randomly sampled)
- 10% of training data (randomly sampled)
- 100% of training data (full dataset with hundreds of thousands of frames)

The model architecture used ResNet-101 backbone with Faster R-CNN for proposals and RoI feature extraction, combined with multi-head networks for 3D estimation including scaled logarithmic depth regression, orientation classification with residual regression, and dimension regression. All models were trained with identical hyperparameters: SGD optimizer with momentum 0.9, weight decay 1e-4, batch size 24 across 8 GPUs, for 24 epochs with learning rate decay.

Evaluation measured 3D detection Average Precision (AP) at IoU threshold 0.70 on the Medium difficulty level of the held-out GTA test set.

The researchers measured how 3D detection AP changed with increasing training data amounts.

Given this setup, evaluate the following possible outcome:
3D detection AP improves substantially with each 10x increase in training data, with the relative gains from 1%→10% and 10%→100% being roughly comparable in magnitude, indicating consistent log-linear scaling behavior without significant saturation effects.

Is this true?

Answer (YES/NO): NO